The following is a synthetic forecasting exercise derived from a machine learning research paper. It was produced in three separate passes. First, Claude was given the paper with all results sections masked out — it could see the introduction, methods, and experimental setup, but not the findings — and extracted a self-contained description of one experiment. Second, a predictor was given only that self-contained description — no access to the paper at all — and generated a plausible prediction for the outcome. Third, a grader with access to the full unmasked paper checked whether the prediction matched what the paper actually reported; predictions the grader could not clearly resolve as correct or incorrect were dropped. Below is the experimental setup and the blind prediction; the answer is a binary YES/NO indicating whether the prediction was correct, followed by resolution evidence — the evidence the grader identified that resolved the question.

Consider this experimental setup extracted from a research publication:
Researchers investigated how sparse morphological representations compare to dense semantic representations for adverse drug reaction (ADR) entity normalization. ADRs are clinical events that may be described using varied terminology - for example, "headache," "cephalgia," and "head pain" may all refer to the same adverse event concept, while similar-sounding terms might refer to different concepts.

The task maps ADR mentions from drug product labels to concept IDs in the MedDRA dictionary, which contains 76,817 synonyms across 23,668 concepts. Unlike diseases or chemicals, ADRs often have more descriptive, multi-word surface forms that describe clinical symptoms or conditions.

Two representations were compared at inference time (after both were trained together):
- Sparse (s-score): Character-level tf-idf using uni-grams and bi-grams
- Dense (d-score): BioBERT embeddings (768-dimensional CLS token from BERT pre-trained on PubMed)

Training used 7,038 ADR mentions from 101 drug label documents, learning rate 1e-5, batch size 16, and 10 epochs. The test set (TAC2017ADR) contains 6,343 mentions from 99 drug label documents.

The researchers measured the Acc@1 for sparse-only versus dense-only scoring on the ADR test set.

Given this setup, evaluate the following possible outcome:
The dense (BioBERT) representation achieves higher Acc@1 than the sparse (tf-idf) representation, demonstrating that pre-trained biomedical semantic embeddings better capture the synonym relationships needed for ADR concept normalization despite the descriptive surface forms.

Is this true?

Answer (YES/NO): YES